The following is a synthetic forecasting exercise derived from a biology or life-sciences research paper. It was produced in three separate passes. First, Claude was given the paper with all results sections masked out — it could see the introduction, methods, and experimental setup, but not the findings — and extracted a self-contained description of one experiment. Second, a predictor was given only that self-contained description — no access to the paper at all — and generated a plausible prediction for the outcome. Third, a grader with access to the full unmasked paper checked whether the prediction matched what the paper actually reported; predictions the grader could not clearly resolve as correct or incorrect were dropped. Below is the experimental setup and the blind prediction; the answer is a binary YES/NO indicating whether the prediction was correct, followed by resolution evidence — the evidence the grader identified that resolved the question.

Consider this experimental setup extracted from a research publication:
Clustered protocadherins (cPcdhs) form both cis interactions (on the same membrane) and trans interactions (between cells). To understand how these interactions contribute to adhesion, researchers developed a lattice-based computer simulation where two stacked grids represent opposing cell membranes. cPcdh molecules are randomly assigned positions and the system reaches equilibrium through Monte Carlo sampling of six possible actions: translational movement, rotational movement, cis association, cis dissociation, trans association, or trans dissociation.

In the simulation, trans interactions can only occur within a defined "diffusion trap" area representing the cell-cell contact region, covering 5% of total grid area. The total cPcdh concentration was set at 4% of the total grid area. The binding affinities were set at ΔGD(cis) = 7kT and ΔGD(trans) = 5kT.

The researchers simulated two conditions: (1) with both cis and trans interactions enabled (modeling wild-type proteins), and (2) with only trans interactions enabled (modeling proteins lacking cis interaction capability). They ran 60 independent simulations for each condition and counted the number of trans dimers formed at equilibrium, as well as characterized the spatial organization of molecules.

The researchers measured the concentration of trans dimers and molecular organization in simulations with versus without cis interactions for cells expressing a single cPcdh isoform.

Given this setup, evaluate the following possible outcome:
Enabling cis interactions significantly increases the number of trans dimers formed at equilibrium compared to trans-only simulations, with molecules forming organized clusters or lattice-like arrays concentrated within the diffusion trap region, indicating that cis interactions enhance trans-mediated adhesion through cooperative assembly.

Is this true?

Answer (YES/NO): YES